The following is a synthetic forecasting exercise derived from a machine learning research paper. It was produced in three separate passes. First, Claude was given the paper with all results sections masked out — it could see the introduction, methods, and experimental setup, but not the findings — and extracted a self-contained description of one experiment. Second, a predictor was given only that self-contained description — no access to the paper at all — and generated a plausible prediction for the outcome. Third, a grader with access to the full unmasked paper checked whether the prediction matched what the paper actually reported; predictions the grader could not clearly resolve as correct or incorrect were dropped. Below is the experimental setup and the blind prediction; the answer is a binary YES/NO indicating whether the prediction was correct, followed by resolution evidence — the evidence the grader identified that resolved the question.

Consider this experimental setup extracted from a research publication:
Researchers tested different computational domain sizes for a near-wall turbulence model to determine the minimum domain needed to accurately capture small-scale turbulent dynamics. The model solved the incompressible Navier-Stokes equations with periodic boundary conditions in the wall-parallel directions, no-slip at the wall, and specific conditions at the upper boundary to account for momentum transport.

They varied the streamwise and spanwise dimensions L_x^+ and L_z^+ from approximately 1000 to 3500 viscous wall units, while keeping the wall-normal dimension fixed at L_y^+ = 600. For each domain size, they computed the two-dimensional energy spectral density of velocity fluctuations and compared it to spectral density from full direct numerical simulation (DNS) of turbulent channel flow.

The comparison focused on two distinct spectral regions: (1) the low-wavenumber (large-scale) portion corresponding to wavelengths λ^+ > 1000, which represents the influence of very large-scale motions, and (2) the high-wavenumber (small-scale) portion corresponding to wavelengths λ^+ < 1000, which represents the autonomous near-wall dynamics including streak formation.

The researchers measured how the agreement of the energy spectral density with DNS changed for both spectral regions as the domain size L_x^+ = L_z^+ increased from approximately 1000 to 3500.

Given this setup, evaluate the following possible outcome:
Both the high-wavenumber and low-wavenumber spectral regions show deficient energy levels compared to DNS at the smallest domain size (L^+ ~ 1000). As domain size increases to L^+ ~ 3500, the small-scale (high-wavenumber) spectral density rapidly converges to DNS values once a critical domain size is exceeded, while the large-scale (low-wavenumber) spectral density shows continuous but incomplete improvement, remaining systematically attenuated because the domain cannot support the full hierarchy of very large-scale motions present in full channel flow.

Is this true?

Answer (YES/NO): NO